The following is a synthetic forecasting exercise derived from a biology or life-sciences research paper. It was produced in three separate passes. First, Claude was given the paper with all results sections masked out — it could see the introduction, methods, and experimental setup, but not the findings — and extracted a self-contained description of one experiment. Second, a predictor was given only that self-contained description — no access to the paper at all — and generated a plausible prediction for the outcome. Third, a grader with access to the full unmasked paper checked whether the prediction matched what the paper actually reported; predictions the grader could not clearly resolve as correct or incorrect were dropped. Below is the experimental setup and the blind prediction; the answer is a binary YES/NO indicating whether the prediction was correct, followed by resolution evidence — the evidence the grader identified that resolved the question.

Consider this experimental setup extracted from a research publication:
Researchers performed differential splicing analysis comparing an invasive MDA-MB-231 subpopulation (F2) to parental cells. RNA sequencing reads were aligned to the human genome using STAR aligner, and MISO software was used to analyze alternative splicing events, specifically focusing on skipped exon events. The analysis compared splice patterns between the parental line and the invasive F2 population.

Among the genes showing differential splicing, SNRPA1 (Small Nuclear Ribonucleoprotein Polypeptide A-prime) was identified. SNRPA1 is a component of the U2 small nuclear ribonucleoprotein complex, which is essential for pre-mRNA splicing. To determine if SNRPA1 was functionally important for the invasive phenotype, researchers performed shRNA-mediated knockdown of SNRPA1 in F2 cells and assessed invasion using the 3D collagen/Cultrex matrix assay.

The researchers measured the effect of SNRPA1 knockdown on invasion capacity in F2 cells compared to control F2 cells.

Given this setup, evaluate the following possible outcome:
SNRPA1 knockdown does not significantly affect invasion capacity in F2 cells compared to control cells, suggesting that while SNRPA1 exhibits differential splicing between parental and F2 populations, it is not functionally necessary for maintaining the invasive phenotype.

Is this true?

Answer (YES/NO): YES